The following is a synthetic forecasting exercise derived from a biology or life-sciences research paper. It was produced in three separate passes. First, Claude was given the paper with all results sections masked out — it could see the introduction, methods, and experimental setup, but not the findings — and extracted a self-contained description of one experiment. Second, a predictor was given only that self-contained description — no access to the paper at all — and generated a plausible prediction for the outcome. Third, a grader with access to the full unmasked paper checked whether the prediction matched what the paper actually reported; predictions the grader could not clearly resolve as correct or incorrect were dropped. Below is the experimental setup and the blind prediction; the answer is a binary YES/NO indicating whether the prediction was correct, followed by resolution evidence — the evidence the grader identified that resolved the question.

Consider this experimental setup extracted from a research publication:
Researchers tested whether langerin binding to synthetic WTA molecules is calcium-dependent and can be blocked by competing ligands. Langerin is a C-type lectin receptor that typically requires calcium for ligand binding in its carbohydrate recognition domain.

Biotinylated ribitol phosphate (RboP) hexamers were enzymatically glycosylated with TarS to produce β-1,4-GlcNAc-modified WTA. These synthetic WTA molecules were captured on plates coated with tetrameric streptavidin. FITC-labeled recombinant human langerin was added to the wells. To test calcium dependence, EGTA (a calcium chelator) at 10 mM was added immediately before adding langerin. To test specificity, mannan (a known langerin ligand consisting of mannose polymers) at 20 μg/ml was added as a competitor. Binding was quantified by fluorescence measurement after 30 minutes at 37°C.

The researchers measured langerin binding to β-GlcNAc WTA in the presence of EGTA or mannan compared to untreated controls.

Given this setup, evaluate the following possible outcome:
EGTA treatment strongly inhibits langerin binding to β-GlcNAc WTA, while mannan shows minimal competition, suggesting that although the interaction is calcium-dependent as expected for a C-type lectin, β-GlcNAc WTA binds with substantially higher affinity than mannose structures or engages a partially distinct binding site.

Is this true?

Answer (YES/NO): NO